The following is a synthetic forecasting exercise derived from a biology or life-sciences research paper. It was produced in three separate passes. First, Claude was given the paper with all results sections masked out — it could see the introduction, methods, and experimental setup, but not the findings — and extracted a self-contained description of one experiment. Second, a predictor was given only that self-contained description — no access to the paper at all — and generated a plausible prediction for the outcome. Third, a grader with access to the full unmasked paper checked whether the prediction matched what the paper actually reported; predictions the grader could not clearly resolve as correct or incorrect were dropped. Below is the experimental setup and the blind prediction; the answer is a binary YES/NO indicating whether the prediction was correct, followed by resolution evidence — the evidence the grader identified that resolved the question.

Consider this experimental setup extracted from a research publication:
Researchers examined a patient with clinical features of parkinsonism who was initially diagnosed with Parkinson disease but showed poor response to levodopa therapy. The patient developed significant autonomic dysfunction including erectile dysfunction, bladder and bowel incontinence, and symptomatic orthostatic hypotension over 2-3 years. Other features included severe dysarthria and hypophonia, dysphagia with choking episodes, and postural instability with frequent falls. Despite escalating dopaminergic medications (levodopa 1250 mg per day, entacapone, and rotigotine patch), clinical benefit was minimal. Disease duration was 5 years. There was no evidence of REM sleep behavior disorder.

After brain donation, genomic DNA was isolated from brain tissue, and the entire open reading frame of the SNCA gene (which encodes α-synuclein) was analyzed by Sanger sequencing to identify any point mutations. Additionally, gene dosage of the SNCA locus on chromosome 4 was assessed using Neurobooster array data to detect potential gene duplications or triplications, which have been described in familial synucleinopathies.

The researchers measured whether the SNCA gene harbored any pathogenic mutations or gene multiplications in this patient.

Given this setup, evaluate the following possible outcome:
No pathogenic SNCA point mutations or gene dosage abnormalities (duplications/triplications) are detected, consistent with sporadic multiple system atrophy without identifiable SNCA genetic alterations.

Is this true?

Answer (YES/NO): YES